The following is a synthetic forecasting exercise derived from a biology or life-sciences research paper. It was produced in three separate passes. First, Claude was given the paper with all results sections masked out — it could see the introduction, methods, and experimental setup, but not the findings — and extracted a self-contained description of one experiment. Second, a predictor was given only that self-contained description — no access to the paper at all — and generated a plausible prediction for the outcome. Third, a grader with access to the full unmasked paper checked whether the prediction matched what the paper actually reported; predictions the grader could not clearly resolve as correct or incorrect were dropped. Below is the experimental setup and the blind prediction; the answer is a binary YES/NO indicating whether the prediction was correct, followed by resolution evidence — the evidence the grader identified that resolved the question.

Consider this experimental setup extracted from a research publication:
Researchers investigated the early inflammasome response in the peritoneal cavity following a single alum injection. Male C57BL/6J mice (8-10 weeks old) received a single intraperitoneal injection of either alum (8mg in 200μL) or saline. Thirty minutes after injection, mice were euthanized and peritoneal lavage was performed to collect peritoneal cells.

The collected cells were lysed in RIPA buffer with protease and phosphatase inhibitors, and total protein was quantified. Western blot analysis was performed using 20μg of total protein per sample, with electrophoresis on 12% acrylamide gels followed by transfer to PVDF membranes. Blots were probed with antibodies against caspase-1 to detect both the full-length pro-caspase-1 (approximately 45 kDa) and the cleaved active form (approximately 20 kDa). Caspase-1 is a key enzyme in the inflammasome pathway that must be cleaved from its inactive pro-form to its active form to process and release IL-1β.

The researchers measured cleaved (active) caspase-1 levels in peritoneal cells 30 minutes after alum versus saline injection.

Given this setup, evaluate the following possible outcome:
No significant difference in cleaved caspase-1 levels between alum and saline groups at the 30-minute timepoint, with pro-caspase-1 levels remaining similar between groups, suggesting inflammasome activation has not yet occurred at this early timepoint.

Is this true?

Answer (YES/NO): NO